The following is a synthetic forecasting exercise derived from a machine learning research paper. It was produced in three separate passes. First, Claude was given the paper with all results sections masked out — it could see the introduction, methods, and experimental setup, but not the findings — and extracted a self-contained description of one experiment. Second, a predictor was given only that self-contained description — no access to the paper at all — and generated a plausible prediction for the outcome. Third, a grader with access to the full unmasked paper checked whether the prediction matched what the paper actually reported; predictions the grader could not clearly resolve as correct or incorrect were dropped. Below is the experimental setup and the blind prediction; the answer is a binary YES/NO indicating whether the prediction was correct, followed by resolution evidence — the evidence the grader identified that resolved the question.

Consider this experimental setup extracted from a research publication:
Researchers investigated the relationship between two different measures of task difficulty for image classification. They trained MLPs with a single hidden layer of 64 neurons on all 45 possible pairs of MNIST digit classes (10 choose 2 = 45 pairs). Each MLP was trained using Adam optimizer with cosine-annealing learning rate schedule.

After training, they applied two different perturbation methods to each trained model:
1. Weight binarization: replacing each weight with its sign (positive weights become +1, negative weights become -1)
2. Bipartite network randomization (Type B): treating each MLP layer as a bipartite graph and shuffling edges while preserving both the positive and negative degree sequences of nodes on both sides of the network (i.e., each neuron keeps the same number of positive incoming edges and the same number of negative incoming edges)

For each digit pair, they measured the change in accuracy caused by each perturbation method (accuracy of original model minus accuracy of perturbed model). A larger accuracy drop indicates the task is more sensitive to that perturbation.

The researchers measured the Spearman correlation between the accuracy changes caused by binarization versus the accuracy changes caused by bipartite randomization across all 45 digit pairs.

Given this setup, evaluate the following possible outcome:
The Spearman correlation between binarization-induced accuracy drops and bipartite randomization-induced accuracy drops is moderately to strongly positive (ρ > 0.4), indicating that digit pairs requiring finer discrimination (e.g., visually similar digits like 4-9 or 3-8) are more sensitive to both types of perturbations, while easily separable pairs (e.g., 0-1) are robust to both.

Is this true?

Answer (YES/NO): YES